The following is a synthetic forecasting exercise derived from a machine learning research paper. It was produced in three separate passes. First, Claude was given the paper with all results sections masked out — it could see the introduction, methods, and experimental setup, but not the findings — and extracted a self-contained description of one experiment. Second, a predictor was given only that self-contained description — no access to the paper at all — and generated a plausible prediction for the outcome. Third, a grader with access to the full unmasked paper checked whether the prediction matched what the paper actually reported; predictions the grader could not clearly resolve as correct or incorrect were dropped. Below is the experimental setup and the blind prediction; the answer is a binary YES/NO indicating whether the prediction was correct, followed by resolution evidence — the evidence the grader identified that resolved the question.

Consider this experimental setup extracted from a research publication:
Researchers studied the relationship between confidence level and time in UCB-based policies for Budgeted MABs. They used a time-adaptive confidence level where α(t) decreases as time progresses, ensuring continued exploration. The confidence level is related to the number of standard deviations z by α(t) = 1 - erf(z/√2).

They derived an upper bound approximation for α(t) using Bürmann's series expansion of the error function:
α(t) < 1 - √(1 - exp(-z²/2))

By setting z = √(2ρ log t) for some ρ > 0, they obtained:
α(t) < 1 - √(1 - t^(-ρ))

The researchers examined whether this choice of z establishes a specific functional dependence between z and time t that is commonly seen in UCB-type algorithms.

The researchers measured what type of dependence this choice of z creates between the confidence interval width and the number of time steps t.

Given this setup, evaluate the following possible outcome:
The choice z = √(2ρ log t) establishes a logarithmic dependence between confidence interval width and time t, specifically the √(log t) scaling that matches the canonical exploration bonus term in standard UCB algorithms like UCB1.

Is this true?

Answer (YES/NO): YES